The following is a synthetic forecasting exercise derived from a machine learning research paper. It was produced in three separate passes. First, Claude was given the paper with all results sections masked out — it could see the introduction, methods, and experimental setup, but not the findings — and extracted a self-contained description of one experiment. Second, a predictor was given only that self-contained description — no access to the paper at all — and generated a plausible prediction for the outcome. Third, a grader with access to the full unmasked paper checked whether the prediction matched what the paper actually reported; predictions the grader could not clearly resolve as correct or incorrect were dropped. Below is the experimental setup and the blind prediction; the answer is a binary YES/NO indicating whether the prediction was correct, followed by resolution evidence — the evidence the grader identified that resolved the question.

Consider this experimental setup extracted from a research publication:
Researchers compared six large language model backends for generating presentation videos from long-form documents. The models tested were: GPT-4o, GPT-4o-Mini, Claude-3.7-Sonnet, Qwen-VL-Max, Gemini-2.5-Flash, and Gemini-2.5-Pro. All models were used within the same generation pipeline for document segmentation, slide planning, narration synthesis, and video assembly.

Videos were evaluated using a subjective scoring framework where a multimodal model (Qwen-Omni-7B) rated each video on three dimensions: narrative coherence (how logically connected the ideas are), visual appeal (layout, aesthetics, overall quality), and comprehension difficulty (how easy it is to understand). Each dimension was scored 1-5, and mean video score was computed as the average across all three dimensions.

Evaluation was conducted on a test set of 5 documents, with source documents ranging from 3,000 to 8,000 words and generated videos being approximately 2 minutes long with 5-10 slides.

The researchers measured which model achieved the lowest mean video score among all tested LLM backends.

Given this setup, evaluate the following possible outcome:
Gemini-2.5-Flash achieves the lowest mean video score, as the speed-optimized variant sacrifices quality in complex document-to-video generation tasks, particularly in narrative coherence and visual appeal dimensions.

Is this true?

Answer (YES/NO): NO